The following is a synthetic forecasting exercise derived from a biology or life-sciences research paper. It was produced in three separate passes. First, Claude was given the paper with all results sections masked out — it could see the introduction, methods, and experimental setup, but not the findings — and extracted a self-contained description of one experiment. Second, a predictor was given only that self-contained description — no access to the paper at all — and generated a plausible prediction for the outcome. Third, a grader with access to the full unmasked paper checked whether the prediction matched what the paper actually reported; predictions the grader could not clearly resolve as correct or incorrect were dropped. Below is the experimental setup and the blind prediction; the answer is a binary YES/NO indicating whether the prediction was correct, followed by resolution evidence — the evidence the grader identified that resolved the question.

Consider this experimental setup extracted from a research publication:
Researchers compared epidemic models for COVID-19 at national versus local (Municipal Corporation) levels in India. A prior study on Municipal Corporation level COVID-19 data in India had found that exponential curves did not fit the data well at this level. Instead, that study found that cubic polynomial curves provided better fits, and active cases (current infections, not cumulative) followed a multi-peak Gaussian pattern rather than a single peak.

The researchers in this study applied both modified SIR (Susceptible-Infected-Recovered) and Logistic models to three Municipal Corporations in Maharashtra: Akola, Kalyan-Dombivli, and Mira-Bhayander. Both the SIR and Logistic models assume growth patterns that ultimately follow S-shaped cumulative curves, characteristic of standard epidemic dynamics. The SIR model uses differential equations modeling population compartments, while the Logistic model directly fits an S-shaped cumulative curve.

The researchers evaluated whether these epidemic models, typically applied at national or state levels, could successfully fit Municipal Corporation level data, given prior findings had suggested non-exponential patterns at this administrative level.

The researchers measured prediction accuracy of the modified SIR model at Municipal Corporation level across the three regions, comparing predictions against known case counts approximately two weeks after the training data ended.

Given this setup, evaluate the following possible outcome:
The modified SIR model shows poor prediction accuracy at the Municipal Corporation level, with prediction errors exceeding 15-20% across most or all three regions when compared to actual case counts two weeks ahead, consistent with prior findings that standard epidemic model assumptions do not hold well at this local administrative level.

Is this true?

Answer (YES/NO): NO